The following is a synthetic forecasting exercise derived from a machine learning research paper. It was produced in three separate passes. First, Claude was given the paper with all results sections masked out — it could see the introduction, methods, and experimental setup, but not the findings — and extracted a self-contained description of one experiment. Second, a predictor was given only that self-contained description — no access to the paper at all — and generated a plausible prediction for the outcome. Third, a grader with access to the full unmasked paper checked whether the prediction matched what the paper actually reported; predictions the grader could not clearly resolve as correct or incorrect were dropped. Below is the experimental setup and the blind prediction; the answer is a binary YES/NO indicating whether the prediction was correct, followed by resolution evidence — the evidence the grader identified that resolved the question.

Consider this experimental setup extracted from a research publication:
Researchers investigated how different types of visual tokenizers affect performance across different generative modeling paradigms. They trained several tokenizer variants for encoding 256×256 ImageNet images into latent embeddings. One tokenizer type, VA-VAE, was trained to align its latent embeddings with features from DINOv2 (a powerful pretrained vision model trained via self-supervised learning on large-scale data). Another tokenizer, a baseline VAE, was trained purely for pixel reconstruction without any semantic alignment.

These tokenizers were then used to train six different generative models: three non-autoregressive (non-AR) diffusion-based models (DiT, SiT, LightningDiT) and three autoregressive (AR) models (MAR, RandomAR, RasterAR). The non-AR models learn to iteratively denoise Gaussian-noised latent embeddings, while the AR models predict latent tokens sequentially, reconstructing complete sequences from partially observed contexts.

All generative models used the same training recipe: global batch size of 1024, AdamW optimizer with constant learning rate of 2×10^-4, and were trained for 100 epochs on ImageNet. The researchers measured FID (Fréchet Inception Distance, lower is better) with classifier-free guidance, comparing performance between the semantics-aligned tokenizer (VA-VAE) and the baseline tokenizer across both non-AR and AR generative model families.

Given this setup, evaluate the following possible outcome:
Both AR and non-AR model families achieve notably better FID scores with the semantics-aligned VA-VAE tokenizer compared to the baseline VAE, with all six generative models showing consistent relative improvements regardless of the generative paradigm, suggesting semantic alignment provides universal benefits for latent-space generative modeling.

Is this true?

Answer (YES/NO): NO